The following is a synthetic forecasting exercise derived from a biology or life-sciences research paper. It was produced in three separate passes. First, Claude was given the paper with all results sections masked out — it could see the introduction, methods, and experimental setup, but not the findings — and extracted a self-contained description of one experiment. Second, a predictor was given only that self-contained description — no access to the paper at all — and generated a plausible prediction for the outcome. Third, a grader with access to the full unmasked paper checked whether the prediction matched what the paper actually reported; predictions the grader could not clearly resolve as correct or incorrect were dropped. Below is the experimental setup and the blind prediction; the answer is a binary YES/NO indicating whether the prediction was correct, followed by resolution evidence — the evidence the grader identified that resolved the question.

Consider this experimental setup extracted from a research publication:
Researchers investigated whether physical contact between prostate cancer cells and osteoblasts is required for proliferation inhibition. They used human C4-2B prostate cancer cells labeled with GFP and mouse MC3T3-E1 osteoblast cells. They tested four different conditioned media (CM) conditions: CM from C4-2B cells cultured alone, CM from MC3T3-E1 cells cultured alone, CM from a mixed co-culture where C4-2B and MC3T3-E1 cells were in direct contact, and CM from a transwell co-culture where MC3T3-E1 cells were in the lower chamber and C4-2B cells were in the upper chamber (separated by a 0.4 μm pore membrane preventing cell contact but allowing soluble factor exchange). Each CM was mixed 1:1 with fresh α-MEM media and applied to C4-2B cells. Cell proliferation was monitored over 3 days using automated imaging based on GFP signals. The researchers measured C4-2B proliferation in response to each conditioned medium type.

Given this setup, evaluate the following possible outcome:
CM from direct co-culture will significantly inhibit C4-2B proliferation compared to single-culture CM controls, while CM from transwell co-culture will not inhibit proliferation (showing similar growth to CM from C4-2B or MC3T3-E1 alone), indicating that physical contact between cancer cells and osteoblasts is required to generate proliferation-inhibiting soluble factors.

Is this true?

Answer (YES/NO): YES